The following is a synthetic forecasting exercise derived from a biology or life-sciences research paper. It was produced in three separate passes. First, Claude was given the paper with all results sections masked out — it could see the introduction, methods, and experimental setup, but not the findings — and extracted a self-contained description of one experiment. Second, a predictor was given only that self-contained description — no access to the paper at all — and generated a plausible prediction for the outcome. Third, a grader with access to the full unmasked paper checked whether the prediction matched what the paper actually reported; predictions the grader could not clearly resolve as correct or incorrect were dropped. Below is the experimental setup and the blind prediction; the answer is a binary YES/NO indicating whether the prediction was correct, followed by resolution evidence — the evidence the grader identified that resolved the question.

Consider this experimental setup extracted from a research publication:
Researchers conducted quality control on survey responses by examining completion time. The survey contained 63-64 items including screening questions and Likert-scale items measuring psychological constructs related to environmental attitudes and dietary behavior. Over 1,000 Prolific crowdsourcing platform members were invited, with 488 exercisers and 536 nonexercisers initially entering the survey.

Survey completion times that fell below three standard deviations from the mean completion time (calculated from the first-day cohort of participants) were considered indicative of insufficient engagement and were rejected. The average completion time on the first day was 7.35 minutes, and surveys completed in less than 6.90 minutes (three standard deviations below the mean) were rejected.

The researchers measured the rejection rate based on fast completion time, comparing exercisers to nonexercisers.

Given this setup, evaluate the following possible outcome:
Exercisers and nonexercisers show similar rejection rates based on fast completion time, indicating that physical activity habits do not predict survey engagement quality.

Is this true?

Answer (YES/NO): NO